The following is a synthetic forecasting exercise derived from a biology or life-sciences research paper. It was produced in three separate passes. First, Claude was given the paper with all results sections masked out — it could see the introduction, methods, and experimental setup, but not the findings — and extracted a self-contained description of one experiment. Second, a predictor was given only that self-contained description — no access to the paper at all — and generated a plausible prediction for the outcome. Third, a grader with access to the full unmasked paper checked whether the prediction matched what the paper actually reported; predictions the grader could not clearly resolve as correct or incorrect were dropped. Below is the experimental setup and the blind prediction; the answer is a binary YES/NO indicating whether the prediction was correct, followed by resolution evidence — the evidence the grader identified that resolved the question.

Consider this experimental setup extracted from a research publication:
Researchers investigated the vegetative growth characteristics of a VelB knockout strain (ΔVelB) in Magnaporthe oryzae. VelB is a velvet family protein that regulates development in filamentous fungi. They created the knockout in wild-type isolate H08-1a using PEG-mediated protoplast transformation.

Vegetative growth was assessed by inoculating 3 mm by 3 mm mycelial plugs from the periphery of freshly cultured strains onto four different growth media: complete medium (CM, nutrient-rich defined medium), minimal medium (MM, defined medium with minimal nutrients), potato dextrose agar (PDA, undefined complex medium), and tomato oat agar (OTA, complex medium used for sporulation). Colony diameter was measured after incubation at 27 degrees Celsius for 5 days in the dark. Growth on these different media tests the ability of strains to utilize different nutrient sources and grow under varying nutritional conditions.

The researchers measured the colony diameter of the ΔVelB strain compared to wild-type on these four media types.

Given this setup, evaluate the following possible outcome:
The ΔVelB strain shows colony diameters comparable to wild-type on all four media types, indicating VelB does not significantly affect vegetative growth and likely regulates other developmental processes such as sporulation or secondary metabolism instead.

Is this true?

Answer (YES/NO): NO